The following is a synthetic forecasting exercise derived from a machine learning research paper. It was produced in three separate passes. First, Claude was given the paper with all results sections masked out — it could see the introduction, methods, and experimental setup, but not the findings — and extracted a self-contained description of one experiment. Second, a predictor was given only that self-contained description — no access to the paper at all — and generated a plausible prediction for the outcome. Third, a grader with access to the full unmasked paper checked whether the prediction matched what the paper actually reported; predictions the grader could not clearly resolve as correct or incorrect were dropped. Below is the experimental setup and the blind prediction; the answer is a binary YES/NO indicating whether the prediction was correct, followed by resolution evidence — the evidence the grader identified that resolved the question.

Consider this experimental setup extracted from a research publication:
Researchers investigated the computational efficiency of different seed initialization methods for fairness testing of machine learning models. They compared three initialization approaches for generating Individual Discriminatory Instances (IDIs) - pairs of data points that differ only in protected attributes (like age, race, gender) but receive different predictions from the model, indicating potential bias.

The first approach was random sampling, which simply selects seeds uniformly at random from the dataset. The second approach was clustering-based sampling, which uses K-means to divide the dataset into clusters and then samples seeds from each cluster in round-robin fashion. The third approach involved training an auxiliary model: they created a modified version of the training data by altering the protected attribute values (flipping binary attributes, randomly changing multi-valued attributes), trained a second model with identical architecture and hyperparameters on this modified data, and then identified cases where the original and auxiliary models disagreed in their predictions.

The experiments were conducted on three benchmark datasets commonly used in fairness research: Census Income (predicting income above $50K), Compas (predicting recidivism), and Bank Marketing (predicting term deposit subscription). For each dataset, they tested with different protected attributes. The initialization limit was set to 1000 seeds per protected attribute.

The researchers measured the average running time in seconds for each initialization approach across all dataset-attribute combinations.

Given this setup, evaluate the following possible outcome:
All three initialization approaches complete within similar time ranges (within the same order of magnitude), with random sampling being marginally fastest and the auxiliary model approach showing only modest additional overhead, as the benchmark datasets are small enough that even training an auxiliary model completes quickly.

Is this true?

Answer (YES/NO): NO